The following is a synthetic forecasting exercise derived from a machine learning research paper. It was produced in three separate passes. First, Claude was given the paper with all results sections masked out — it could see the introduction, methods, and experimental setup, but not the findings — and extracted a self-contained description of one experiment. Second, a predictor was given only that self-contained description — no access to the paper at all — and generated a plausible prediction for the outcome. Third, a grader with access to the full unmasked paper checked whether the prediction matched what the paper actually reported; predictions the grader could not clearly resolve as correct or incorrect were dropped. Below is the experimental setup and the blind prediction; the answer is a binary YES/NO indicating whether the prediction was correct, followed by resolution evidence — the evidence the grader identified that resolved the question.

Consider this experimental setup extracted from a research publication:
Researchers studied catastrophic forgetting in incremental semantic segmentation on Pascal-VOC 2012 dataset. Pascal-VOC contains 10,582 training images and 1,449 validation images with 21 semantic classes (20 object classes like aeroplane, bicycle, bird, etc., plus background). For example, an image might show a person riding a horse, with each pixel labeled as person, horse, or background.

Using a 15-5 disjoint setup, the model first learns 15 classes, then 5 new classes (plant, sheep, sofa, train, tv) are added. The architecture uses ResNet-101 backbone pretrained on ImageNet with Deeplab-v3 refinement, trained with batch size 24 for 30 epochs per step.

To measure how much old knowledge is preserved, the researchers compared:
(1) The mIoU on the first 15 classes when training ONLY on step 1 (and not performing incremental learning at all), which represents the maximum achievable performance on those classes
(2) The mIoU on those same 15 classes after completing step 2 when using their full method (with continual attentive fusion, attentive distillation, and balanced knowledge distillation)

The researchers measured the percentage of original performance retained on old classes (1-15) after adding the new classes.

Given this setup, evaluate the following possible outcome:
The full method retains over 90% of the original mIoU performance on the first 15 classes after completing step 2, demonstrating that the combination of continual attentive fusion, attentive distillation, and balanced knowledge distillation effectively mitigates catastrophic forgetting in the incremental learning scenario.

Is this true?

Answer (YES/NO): YES